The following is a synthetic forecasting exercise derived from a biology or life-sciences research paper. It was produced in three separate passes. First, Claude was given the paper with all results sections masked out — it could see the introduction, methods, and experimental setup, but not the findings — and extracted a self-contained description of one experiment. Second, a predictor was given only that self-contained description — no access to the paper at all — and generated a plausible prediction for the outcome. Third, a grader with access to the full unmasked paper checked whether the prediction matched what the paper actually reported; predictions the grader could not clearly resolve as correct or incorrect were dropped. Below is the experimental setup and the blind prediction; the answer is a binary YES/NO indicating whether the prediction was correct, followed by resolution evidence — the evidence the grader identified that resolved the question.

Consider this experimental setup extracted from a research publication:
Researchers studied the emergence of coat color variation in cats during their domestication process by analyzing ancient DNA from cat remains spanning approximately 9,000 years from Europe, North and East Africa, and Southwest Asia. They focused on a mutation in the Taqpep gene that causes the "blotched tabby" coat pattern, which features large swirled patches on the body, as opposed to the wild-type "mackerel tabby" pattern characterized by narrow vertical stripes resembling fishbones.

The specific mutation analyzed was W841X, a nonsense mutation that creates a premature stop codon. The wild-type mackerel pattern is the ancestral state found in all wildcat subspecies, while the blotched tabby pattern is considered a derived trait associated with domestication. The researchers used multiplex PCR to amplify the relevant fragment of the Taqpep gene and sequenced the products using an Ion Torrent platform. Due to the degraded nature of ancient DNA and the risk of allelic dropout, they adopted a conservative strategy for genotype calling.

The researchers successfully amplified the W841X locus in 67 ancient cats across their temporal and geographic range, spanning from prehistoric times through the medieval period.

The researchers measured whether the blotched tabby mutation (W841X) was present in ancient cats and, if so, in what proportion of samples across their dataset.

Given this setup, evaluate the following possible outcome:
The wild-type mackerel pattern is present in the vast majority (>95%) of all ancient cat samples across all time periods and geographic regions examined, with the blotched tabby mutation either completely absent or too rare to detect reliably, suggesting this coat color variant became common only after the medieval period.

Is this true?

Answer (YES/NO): NO